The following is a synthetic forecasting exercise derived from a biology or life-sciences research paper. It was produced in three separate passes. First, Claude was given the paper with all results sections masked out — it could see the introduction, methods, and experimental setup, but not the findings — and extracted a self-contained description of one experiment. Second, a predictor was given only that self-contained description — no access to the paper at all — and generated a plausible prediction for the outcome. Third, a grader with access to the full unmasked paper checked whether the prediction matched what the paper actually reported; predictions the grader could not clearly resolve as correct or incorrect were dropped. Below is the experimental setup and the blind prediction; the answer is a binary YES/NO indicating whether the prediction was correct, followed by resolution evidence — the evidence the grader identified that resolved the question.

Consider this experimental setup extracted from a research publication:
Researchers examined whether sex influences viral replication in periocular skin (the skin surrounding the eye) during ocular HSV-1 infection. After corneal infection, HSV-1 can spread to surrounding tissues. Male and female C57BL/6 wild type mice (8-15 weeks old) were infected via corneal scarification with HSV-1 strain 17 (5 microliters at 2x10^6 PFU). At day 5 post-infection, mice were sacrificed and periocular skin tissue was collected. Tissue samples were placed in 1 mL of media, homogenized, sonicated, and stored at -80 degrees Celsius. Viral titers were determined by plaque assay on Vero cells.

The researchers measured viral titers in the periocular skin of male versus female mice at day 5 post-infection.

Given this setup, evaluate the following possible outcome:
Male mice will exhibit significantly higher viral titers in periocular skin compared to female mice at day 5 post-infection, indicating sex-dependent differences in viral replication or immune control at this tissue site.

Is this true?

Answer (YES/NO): NO